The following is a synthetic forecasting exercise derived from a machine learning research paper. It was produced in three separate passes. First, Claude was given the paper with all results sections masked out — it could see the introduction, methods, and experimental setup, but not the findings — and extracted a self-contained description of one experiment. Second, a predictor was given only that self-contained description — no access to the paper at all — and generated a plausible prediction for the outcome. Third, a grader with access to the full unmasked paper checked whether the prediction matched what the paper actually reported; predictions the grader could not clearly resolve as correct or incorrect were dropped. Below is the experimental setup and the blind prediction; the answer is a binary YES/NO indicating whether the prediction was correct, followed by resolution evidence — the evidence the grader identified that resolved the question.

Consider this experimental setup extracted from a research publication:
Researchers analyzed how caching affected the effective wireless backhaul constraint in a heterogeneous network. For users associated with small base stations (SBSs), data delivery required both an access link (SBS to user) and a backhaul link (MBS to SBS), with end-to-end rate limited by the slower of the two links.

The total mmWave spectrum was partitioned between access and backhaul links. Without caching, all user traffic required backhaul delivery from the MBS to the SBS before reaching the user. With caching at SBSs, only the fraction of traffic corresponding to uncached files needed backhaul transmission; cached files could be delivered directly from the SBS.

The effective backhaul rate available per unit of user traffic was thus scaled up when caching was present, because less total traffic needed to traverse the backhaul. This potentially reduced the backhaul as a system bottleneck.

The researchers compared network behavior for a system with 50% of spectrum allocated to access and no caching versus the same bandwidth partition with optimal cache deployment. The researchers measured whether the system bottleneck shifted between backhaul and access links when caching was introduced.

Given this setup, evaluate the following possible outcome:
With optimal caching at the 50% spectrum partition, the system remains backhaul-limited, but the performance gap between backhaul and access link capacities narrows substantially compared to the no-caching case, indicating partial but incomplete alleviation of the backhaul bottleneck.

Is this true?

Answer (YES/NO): NO